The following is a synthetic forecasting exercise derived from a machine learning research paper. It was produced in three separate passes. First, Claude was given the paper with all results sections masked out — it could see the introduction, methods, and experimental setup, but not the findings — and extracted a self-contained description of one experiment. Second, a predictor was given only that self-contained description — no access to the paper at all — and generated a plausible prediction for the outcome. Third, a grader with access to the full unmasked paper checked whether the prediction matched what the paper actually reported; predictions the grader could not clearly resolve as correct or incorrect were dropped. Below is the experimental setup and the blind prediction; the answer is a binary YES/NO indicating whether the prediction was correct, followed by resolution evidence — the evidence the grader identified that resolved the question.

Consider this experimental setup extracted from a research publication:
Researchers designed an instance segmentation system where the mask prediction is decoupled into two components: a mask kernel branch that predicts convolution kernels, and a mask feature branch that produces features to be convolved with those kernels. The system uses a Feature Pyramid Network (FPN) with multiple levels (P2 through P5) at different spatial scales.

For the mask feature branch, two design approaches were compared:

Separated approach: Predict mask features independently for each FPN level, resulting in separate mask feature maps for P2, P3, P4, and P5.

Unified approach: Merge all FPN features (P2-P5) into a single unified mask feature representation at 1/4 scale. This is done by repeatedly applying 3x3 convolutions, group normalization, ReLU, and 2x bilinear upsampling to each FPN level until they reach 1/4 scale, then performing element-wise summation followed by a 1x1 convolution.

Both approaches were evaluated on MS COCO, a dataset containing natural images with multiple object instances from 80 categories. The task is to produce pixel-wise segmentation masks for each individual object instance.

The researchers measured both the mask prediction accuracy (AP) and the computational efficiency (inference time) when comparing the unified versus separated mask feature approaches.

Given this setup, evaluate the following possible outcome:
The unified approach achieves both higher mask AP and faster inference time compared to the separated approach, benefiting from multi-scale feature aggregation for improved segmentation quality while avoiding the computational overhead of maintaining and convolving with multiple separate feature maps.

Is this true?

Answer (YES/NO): YES